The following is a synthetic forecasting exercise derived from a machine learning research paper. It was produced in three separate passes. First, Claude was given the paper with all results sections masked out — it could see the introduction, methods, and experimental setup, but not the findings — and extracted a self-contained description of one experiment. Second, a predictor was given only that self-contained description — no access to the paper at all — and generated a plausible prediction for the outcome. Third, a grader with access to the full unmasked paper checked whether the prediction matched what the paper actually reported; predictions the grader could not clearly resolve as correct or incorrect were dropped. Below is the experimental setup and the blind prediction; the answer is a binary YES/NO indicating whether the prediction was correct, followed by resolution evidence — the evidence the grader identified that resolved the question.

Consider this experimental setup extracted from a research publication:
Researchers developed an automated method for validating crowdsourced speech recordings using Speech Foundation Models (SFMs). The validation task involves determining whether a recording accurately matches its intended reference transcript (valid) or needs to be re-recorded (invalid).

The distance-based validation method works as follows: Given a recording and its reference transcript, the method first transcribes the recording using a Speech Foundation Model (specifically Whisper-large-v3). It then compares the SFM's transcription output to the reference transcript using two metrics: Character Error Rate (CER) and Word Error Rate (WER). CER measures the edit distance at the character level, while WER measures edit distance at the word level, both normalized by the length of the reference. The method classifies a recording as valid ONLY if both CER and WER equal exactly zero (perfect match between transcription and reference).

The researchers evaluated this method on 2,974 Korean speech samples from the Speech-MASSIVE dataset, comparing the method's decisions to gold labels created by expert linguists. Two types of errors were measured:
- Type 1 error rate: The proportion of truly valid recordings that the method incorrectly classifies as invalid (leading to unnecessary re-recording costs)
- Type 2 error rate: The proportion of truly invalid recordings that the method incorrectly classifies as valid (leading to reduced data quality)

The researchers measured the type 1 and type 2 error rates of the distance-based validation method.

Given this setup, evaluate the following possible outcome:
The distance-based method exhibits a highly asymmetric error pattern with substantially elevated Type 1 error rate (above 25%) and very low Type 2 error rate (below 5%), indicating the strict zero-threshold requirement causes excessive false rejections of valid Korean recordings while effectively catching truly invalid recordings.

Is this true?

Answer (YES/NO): NO